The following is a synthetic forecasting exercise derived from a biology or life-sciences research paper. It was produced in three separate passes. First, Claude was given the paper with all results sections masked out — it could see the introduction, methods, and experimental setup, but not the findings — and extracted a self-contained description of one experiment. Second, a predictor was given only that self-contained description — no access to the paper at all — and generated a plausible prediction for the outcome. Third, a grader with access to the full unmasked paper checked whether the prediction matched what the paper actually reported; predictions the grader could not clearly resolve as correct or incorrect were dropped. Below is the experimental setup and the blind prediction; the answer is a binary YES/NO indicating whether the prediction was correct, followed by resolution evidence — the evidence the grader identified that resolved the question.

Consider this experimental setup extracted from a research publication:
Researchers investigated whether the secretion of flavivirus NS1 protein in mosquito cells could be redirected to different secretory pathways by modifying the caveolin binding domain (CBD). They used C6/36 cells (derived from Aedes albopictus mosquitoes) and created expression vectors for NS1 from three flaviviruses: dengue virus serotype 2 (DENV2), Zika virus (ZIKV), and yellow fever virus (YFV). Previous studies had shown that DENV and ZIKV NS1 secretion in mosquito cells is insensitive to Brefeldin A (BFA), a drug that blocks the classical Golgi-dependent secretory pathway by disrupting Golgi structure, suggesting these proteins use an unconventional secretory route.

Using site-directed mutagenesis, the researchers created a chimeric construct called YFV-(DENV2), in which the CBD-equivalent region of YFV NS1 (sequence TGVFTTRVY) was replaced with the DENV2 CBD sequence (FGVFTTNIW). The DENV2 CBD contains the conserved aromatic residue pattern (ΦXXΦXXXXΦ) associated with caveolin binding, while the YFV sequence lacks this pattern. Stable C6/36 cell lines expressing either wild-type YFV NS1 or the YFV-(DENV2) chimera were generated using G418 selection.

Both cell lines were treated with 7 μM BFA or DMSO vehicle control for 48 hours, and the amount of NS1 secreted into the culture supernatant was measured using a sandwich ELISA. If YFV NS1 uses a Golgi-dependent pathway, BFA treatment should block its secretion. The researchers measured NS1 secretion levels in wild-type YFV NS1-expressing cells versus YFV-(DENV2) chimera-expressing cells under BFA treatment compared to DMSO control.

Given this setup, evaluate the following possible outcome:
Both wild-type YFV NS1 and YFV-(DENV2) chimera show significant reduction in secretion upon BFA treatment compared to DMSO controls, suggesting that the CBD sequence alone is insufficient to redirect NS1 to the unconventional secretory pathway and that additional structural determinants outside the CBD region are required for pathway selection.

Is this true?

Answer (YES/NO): NO